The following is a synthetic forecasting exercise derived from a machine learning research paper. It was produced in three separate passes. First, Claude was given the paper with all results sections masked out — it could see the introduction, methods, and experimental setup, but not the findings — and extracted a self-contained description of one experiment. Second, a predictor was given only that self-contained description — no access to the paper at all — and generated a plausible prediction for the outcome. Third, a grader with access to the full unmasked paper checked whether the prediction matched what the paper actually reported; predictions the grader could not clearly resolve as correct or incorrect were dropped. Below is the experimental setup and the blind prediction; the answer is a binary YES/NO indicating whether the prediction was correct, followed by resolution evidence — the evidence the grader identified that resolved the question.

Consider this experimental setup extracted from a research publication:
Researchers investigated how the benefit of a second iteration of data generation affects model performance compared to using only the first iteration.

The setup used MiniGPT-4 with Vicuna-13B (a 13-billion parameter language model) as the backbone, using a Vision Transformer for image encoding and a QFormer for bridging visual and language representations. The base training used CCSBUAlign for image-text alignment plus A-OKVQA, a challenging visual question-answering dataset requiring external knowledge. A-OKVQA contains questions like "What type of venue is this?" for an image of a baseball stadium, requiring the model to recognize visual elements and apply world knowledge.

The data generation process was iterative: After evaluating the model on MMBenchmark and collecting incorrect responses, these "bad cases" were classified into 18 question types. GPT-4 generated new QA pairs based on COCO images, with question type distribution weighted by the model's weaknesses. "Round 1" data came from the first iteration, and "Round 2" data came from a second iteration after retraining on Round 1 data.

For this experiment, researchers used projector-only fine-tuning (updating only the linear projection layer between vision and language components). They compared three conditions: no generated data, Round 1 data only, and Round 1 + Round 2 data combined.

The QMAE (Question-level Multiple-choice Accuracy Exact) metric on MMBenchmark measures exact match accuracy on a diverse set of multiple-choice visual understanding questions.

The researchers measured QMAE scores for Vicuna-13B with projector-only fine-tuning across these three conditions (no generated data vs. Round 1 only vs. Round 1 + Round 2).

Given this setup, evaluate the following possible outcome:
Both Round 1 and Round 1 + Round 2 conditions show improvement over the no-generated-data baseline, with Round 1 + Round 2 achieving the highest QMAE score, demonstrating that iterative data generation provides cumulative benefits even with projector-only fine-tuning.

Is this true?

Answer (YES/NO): NO